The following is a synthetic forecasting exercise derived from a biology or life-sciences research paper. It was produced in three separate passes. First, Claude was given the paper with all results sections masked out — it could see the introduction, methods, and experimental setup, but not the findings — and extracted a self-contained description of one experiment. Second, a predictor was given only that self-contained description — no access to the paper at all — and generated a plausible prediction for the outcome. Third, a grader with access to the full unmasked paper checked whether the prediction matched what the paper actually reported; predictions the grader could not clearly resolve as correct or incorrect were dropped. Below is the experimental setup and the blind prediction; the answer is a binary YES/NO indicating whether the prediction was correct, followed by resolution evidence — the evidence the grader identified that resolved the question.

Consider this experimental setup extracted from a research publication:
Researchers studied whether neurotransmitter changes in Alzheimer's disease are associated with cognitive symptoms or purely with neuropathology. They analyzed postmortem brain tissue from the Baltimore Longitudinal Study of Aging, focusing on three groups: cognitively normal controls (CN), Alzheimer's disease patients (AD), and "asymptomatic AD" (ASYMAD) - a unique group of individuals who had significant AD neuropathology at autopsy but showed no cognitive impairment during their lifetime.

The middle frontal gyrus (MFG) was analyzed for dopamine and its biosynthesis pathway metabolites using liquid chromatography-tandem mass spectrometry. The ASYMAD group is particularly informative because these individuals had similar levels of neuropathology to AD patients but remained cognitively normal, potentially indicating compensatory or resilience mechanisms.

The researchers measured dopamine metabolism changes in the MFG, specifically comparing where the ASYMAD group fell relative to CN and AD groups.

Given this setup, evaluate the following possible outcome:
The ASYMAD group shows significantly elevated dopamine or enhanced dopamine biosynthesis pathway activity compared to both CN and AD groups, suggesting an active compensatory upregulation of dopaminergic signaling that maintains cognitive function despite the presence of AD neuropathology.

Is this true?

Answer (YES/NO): NO